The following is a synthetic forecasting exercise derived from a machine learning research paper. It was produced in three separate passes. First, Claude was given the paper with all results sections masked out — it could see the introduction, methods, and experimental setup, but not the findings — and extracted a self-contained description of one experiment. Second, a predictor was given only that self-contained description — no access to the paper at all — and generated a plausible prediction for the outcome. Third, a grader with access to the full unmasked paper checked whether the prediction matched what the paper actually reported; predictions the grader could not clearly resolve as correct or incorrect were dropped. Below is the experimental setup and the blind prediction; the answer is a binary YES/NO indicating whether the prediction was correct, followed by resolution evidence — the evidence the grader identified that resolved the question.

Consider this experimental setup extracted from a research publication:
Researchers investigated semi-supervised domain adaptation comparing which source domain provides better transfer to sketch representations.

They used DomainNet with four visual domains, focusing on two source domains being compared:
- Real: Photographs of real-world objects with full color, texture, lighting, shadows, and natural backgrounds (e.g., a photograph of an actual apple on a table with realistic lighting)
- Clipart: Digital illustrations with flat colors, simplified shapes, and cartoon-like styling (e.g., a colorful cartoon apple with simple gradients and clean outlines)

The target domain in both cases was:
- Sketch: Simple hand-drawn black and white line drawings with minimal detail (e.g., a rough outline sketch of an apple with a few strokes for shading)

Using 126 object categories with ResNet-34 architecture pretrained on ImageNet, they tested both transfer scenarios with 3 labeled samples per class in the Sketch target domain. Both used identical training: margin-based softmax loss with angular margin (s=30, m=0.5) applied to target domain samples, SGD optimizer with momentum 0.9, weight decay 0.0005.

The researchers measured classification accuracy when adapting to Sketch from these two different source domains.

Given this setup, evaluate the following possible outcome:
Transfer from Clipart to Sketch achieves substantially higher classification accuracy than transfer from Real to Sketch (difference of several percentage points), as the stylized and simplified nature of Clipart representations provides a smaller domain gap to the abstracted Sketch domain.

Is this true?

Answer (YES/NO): NO